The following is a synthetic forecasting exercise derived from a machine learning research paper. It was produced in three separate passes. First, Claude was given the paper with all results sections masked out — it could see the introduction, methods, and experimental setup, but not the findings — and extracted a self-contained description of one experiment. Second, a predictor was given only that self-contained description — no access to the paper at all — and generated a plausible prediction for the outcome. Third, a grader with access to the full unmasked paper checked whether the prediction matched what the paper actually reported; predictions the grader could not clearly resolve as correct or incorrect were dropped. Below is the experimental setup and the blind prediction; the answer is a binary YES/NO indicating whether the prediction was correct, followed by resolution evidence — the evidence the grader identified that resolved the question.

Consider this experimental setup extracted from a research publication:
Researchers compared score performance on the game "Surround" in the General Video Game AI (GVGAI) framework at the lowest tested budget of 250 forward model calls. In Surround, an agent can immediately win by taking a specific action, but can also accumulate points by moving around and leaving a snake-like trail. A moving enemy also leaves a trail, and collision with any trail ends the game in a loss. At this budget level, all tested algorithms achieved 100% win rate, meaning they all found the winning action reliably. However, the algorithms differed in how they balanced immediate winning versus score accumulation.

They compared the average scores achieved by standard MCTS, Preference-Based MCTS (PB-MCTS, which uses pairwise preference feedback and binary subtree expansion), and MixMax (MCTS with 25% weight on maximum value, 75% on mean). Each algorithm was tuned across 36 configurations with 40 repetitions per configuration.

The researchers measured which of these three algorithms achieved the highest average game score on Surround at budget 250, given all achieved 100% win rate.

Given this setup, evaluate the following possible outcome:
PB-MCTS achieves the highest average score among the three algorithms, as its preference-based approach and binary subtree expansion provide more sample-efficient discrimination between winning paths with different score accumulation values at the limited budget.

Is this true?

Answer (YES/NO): NO